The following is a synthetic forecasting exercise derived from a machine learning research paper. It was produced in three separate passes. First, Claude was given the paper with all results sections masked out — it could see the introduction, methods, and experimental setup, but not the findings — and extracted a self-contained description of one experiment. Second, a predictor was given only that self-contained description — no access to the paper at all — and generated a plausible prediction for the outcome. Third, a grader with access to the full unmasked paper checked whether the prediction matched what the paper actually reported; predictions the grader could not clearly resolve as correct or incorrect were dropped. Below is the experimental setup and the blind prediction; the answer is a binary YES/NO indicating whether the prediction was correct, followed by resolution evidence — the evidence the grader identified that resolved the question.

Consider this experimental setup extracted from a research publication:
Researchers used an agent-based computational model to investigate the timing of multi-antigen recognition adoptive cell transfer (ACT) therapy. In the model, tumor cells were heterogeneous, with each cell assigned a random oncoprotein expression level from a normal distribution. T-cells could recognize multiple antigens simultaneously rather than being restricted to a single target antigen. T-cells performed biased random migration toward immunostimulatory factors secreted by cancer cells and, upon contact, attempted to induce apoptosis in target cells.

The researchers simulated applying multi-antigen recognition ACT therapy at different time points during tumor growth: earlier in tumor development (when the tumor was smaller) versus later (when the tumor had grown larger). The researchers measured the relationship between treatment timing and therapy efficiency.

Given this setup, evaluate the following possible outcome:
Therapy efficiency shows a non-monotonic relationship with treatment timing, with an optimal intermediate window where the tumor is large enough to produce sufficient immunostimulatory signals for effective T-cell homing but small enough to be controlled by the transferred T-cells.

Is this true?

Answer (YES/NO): NO